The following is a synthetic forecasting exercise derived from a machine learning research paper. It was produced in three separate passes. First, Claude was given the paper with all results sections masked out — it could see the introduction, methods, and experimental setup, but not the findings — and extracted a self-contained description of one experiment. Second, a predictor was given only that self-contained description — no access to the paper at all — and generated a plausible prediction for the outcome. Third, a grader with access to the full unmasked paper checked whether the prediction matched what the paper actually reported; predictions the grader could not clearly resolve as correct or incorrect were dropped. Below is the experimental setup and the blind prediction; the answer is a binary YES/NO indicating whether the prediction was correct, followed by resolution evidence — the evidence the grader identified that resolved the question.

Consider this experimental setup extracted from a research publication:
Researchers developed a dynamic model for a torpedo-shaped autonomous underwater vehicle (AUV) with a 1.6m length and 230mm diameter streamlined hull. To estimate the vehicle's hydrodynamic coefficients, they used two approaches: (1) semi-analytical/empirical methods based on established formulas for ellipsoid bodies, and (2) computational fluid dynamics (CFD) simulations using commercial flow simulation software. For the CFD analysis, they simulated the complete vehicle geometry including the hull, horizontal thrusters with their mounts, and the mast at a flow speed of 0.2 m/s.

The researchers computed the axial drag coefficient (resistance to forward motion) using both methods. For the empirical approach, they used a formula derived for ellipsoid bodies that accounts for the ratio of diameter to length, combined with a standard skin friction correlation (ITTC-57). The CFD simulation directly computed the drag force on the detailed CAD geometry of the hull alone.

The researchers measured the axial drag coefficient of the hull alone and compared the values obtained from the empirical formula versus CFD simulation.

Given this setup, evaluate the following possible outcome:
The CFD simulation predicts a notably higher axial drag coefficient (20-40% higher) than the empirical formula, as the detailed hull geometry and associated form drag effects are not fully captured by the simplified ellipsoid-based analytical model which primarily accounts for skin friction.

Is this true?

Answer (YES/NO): NO